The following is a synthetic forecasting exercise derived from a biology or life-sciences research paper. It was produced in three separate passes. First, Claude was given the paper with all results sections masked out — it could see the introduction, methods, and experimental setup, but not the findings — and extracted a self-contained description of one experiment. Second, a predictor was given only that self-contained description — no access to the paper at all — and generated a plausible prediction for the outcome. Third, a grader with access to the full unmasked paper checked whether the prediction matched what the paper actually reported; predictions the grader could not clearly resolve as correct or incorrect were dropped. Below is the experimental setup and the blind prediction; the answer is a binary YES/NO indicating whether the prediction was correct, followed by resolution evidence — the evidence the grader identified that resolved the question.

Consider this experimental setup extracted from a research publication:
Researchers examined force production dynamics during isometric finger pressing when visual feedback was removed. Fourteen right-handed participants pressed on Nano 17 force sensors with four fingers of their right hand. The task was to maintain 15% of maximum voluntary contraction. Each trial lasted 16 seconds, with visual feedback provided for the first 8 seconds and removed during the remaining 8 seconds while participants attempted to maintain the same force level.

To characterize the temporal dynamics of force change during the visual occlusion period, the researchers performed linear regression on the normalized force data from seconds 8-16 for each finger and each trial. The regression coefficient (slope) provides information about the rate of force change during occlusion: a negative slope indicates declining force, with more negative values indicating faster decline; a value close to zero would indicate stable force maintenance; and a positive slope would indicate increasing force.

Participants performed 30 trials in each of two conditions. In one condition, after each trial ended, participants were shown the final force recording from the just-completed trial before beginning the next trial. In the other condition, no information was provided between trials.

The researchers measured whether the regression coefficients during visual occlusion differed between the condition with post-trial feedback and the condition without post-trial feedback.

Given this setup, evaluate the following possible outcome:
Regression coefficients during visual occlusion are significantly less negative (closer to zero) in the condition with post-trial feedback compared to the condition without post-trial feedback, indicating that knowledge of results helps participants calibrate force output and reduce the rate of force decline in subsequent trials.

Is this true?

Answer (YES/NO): YES